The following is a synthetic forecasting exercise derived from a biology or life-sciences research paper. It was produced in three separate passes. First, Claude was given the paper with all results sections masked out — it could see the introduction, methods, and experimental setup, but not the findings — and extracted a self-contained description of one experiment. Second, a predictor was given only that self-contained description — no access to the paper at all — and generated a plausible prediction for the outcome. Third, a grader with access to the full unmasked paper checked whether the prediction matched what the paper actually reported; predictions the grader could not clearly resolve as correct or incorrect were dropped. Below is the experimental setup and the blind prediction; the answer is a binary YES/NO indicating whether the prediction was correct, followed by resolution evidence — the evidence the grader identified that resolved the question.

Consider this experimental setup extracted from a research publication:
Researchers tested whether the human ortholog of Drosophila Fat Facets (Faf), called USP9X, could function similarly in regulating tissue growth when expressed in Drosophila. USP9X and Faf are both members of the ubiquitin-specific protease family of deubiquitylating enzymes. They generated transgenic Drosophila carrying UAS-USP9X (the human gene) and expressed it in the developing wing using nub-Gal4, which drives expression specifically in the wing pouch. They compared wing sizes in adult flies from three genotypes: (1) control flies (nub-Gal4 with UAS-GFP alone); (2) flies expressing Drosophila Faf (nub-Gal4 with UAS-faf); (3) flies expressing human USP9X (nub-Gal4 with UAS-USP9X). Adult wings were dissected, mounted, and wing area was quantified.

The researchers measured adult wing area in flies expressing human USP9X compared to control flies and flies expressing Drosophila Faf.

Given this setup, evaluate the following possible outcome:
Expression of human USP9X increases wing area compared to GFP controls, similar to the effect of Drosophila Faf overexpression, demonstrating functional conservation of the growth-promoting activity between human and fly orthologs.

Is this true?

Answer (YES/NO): NO